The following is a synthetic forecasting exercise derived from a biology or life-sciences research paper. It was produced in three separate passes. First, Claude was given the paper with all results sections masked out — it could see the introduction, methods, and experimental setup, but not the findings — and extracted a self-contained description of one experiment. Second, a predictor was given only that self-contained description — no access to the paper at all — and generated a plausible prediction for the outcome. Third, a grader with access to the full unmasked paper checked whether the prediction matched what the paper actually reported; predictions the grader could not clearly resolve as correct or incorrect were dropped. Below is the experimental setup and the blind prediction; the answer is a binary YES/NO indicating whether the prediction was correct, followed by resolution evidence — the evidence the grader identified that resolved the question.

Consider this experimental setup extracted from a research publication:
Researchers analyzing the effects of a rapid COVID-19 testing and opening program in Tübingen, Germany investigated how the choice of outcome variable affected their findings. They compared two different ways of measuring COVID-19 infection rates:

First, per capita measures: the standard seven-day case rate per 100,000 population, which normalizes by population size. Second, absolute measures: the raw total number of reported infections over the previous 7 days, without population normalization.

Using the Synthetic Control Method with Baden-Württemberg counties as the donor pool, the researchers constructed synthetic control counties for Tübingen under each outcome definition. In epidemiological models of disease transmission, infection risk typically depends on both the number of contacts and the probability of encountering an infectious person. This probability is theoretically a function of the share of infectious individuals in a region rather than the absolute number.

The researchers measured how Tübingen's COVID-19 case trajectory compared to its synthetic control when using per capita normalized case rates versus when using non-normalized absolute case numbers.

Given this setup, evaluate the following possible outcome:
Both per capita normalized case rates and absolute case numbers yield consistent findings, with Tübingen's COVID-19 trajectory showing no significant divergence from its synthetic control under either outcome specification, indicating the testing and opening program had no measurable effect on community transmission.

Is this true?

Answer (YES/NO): NO